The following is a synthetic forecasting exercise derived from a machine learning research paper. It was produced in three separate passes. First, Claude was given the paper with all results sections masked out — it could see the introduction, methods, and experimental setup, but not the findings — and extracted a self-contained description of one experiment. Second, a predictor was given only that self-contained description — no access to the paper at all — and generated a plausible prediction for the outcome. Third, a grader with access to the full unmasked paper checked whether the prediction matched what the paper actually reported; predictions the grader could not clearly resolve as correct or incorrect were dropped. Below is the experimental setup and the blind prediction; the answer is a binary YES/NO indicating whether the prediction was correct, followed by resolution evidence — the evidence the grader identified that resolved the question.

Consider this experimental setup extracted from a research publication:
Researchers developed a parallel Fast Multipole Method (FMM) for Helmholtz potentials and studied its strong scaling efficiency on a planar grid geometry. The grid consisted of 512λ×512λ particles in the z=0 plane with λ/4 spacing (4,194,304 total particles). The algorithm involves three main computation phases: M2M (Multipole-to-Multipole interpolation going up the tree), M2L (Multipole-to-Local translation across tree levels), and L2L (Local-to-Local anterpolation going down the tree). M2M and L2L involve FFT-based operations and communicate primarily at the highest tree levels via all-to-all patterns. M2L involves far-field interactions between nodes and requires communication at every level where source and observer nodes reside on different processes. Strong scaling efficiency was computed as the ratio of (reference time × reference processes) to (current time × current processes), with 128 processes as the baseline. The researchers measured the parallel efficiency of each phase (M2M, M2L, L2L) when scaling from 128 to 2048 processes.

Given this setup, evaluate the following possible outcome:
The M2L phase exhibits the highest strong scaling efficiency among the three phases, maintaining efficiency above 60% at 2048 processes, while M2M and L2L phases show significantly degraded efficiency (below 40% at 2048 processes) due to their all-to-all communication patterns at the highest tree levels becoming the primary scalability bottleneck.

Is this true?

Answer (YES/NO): NO